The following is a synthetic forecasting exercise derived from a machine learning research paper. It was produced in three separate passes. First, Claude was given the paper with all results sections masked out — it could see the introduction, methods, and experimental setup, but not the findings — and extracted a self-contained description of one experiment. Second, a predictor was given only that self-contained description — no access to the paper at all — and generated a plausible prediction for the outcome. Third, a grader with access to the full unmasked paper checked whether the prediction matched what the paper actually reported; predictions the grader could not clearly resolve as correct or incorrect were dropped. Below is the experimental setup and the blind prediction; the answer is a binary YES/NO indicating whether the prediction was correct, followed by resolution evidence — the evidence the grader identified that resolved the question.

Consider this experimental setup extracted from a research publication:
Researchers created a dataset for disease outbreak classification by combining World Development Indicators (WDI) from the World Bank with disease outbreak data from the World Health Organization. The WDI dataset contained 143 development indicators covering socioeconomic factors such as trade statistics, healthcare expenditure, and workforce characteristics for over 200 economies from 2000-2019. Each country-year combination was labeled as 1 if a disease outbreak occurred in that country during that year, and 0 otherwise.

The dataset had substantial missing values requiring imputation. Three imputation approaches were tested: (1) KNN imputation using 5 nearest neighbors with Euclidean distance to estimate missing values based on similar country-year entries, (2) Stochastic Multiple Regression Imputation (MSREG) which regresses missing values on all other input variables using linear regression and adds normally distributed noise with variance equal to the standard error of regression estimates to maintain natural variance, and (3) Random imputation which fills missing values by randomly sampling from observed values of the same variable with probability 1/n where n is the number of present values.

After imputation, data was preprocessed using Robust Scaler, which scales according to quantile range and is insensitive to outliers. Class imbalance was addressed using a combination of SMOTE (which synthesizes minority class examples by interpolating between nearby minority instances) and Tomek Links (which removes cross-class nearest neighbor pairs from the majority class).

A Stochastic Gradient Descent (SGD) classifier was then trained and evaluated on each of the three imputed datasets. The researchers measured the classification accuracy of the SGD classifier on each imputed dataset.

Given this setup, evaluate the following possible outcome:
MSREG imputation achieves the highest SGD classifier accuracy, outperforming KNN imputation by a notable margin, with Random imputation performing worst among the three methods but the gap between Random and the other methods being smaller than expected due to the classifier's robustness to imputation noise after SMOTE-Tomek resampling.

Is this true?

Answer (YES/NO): NO